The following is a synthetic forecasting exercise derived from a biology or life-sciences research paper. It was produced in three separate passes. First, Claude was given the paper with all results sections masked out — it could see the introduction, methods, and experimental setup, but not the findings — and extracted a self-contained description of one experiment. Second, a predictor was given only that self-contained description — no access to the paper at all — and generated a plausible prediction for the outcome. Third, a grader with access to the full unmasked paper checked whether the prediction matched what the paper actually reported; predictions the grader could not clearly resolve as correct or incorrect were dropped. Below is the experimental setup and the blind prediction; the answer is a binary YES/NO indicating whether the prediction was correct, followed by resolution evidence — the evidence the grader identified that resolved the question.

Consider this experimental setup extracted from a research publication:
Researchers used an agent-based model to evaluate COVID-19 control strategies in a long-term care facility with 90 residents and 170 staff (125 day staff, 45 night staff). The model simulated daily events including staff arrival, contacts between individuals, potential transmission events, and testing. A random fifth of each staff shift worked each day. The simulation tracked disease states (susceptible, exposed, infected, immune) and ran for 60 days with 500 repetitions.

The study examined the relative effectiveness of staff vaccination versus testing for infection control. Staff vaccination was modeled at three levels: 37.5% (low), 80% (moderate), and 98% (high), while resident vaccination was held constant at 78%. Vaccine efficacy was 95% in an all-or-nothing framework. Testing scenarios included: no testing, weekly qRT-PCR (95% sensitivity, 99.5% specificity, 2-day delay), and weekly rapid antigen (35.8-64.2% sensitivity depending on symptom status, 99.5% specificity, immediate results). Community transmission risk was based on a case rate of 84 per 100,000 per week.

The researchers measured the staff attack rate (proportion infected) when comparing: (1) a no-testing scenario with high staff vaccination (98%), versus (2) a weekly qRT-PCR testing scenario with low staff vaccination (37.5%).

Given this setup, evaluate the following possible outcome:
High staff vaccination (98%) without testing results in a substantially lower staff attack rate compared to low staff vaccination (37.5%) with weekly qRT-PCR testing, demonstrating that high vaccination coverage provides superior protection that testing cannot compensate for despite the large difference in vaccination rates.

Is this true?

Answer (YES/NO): YES